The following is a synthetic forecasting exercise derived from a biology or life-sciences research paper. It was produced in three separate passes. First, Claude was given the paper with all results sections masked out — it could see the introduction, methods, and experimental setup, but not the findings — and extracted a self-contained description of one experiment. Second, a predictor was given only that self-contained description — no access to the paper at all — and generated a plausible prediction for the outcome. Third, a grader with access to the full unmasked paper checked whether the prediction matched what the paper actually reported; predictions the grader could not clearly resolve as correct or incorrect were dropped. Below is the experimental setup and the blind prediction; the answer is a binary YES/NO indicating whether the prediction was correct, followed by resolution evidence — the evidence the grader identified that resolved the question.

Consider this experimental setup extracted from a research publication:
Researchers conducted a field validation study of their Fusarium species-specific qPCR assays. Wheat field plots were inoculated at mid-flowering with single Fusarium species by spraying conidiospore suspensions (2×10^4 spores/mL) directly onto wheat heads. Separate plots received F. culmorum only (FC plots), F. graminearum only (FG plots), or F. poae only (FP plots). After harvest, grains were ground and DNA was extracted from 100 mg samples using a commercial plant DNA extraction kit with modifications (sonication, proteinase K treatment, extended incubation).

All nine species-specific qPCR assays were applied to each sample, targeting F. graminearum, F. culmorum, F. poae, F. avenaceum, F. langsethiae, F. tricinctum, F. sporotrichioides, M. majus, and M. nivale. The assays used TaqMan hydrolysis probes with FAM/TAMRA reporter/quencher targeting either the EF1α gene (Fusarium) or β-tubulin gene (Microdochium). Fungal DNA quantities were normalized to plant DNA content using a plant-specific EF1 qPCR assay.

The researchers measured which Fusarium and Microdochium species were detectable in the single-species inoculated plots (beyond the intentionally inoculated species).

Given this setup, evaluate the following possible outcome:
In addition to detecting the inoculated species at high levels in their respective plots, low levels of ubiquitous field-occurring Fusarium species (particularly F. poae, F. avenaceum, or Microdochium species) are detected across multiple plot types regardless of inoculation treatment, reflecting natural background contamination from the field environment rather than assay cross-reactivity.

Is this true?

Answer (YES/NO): NO